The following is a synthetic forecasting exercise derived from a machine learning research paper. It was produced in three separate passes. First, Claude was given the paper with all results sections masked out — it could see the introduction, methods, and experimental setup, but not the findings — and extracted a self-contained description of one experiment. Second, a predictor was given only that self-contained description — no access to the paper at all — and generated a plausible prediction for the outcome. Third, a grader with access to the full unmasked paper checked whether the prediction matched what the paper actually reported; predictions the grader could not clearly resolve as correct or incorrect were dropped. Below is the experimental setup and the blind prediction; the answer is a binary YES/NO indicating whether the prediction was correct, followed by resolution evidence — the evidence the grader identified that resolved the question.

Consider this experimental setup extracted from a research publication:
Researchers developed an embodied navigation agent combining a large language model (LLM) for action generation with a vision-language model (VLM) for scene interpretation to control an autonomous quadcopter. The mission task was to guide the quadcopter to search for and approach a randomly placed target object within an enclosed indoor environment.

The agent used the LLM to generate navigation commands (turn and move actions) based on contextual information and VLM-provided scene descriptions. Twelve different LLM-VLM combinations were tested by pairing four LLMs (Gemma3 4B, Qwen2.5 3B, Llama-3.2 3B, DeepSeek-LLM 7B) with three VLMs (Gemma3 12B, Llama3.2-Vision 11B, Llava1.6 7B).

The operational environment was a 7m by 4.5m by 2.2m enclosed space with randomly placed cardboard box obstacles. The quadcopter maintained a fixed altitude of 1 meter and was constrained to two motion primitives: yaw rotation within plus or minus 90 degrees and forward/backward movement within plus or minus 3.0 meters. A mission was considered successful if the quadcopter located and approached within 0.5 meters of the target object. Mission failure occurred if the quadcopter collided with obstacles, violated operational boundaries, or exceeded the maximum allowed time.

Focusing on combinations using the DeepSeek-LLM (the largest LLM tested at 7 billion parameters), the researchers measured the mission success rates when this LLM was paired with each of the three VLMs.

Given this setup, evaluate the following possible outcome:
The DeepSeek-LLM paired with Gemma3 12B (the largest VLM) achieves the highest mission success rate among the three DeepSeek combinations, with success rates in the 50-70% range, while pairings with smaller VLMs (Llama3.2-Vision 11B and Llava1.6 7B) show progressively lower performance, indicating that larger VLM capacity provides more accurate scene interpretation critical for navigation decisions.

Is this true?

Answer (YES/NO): NO